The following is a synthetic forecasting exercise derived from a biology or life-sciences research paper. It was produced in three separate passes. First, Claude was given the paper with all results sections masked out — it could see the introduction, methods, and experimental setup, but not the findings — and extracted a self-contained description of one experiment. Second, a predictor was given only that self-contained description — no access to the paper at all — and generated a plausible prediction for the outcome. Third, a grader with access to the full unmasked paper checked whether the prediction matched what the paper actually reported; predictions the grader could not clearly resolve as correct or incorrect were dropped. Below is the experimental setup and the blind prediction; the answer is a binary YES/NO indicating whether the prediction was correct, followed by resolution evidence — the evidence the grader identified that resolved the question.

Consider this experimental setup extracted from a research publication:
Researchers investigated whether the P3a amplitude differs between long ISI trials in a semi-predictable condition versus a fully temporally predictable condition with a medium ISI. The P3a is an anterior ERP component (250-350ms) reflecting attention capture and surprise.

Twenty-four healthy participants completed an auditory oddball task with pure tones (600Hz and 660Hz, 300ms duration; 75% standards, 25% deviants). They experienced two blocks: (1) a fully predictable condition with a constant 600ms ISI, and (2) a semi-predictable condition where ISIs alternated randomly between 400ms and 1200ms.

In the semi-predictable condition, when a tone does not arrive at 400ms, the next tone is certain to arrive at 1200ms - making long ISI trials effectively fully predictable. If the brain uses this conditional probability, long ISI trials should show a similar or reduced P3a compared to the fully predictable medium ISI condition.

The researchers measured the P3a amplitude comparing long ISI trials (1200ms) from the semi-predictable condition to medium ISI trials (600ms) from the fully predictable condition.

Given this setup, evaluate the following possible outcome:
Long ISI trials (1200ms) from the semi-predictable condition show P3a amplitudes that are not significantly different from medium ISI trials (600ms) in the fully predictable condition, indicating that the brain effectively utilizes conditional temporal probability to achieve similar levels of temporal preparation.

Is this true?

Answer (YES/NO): NO